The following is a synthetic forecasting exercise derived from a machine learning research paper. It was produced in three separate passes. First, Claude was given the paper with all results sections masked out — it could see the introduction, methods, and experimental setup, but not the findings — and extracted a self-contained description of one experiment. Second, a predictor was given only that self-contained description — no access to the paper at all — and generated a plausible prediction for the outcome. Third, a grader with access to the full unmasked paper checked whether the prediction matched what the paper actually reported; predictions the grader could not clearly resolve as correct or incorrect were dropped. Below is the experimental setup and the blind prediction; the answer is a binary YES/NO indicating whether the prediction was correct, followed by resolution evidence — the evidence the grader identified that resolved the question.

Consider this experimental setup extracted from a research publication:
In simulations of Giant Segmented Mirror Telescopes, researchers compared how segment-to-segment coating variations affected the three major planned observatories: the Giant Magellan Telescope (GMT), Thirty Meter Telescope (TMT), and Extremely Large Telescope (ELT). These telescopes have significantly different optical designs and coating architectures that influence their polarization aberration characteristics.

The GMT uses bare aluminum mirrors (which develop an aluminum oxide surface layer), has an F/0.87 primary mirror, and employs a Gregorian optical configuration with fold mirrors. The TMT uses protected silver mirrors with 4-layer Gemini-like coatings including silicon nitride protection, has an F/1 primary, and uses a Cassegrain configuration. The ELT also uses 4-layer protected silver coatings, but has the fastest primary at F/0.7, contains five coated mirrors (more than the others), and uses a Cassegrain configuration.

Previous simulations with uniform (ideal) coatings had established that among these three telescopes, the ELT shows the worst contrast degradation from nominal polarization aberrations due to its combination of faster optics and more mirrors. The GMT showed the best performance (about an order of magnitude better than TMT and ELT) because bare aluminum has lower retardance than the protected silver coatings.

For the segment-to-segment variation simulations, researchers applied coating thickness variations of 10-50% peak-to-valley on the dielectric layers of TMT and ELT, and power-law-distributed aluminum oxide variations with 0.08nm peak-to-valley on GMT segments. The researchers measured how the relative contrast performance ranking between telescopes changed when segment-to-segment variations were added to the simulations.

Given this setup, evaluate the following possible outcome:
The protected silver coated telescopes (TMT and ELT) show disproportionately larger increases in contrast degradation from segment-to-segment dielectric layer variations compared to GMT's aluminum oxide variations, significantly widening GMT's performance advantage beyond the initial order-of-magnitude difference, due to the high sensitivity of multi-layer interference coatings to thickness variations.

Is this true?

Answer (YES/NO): NO